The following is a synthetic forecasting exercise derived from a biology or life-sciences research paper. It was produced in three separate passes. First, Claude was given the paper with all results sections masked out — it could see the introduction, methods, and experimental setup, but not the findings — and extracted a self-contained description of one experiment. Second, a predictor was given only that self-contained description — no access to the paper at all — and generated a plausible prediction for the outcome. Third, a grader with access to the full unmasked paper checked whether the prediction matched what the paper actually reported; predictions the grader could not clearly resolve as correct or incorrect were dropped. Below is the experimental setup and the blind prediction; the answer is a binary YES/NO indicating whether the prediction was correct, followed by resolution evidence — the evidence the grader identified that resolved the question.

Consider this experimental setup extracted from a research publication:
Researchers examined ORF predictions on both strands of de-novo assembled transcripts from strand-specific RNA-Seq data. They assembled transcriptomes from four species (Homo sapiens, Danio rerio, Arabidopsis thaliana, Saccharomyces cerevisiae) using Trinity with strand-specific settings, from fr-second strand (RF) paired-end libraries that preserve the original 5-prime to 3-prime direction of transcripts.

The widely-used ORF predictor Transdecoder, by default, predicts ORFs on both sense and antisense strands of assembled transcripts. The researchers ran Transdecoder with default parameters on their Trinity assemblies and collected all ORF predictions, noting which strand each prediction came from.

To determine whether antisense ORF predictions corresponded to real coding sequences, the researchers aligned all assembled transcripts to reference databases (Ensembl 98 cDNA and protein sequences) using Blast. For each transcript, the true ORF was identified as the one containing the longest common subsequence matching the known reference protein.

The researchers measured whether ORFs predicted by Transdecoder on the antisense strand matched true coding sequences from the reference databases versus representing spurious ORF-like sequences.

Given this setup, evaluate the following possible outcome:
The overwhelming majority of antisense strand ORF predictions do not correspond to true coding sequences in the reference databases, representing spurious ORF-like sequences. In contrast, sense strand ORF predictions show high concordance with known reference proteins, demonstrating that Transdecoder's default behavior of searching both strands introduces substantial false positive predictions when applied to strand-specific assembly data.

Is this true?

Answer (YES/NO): YES